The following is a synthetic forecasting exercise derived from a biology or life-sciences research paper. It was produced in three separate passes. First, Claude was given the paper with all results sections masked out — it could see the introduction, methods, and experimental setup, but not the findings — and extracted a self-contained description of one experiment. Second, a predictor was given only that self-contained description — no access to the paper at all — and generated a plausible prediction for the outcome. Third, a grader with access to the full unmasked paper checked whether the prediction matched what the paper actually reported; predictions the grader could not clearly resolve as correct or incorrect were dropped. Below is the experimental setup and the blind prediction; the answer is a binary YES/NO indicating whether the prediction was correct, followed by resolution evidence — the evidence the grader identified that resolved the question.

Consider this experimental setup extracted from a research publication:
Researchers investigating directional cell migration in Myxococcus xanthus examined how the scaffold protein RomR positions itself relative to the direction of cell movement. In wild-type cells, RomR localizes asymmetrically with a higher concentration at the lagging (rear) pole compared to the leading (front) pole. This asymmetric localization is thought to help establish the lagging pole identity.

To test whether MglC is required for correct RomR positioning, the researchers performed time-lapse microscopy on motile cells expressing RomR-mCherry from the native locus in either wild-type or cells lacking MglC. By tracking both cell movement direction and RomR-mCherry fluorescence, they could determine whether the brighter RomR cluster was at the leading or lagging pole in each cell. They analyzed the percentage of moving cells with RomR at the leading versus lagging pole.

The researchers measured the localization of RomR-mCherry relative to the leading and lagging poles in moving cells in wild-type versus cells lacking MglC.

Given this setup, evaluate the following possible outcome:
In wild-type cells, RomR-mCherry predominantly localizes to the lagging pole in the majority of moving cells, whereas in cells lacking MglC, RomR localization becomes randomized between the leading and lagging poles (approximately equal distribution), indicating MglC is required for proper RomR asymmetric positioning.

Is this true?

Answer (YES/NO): NO